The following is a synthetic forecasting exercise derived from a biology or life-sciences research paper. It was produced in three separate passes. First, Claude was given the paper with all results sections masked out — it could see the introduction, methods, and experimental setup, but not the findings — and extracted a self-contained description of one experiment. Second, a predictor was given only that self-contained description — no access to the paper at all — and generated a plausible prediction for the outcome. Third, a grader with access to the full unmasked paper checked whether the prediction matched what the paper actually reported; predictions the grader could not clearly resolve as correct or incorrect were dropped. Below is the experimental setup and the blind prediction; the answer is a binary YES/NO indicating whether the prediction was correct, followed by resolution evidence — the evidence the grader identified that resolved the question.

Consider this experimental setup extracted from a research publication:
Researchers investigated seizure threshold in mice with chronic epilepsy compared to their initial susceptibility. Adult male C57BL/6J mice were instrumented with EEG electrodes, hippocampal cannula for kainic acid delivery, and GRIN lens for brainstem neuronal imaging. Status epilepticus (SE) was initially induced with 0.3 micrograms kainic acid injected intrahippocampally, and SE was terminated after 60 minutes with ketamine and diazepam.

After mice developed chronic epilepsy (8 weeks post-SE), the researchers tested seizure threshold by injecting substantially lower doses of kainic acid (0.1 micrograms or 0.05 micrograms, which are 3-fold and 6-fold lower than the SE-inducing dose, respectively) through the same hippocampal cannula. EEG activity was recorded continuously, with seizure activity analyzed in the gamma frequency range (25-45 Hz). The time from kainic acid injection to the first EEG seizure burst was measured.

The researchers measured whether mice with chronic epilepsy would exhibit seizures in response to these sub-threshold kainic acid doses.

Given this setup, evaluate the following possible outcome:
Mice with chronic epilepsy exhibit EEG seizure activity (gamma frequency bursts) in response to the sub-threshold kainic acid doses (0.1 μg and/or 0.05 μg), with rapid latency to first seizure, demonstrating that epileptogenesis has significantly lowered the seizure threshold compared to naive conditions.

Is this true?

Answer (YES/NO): YES